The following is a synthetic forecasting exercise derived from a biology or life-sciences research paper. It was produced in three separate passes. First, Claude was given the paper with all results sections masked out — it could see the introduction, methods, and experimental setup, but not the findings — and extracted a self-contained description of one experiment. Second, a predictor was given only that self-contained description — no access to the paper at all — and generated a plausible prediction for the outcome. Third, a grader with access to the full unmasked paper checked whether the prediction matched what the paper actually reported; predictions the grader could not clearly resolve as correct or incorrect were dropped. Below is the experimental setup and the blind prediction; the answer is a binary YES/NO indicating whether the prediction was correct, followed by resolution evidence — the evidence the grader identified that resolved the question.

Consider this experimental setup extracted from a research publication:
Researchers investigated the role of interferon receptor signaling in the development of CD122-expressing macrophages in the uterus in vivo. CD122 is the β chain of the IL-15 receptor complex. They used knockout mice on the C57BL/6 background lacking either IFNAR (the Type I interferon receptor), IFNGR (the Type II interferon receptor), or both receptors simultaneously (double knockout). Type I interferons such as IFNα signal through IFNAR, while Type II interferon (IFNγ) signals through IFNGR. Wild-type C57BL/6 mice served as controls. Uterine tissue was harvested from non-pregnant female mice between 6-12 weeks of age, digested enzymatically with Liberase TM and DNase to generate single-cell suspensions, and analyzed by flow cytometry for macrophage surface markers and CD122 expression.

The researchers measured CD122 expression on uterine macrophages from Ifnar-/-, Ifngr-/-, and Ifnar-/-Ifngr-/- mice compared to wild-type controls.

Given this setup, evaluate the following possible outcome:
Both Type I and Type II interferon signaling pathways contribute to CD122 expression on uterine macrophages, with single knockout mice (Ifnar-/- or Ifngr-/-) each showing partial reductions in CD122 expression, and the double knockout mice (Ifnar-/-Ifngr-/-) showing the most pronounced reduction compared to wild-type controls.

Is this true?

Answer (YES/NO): NO